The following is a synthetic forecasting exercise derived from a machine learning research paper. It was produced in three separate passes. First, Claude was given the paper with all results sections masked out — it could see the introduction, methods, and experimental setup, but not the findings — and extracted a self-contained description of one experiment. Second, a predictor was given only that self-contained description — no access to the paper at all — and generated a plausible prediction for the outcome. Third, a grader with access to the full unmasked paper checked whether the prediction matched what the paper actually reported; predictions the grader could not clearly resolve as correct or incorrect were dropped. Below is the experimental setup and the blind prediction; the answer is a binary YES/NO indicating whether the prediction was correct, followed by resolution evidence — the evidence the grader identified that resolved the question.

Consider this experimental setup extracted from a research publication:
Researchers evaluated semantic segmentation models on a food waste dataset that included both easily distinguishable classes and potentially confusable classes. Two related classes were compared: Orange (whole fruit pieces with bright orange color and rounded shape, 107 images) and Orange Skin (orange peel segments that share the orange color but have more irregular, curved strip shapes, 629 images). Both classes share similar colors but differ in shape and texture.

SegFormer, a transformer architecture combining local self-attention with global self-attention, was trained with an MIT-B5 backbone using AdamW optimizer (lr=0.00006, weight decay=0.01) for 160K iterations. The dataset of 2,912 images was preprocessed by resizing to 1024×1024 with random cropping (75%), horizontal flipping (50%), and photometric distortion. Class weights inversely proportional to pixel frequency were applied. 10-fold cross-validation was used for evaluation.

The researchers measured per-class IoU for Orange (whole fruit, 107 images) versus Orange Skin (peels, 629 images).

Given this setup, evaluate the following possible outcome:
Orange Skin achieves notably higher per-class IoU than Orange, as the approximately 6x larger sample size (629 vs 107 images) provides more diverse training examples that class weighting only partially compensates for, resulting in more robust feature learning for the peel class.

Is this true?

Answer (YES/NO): NO